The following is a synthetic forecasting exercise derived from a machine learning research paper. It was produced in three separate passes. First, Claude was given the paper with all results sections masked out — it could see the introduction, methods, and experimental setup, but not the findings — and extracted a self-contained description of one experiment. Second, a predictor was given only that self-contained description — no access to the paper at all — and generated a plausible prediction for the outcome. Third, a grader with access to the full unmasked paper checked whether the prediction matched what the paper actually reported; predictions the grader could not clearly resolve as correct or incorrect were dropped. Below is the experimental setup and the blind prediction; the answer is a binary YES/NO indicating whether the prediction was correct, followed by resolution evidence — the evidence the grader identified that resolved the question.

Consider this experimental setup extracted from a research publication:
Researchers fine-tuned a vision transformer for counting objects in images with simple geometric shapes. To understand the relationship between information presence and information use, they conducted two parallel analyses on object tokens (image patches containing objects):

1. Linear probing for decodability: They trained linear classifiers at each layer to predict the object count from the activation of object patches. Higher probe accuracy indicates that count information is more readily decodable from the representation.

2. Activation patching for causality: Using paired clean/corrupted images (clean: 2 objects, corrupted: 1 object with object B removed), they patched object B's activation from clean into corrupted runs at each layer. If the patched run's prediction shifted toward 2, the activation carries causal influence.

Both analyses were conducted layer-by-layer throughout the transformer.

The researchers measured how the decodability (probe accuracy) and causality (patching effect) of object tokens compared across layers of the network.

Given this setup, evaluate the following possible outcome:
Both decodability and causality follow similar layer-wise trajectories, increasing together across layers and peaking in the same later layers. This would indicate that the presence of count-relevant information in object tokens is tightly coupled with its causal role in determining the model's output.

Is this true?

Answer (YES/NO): NO